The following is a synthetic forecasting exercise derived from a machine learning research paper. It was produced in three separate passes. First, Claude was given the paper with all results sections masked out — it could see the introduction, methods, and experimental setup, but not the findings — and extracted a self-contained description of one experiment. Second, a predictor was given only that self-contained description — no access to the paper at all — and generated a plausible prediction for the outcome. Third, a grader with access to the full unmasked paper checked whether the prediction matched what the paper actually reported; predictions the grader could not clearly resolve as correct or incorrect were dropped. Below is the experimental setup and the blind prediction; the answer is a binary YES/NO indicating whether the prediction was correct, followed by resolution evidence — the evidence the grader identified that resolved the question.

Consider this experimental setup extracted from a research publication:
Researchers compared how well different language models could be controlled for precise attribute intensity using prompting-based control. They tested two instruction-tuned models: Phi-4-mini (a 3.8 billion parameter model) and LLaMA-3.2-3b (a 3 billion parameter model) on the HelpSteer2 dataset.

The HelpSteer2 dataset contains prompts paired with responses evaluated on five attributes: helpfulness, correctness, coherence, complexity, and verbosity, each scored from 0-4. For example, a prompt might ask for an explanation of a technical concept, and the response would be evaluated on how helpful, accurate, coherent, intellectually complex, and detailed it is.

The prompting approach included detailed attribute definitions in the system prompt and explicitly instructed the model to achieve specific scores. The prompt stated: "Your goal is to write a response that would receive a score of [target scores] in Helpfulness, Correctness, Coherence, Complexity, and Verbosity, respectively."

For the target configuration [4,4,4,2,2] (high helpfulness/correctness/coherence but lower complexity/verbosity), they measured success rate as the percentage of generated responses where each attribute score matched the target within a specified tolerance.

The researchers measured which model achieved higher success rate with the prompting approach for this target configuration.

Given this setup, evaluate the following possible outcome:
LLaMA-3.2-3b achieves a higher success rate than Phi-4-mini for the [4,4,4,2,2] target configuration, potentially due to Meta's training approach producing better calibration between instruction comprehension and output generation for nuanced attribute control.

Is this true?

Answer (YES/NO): YES